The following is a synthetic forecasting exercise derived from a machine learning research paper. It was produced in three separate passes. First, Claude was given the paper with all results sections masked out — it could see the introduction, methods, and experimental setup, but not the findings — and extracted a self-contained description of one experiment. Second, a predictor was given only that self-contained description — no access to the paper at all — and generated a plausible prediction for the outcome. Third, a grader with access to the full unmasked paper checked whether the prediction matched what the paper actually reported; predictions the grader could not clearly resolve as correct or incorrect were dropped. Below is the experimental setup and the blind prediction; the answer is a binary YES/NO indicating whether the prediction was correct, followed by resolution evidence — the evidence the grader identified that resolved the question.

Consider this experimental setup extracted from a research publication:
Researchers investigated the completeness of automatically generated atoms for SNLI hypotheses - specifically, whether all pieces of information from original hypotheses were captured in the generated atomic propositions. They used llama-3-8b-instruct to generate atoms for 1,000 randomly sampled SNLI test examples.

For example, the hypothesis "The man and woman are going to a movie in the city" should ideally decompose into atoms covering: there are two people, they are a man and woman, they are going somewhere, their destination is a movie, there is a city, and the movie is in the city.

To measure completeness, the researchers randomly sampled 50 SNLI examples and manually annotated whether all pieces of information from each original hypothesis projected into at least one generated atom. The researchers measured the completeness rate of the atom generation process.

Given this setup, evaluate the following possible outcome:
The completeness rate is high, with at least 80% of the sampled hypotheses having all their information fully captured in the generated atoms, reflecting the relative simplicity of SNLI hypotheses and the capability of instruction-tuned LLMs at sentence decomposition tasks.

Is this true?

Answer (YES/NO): YES